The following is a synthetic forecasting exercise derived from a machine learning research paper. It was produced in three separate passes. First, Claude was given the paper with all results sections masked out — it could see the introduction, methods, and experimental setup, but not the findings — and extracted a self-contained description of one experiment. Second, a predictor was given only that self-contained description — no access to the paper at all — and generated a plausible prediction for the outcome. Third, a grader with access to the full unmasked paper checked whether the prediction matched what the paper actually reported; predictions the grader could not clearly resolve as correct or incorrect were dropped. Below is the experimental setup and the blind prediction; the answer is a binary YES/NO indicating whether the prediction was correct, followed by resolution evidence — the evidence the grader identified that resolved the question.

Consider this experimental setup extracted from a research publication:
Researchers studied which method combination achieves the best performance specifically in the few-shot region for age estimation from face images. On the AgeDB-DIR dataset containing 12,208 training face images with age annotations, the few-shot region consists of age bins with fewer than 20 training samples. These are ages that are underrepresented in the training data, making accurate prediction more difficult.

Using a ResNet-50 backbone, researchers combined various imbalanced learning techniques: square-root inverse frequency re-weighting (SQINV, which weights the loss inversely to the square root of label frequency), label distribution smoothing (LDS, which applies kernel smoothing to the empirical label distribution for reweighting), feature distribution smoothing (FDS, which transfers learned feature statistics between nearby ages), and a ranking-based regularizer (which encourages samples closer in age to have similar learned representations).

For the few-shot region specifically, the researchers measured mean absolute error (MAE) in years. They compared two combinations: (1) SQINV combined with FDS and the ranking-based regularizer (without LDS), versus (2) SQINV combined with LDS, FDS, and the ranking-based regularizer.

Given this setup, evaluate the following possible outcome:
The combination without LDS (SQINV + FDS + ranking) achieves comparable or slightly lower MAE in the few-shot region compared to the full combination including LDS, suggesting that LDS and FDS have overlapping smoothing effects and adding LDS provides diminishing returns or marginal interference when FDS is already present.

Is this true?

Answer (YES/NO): YES